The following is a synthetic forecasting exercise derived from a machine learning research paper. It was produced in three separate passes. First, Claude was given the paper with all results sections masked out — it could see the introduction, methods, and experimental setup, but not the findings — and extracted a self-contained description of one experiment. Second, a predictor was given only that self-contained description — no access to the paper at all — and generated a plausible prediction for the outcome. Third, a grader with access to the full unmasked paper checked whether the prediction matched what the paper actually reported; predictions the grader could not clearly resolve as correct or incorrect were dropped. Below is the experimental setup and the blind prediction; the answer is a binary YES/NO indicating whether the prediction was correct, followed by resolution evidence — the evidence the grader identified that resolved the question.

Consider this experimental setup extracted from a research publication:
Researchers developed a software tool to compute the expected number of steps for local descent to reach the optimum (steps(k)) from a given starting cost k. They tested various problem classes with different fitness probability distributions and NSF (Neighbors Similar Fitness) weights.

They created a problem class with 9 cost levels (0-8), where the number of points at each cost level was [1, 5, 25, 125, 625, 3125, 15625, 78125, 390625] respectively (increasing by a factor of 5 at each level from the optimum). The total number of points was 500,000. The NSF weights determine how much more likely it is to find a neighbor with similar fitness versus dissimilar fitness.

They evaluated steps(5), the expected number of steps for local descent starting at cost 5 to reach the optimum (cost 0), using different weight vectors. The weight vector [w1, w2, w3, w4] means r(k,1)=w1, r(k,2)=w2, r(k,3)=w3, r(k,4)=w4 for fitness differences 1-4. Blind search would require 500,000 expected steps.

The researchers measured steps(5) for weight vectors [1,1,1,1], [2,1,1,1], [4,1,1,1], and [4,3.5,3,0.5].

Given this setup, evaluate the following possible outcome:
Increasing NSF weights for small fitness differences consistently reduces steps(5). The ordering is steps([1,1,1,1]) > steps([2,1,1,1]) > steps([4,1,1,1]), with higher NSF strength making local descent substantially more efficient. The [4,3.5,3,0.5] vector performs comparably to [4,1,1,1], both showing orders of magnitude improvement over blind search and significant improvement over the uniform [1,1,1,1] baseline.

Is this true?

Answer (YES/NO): NO